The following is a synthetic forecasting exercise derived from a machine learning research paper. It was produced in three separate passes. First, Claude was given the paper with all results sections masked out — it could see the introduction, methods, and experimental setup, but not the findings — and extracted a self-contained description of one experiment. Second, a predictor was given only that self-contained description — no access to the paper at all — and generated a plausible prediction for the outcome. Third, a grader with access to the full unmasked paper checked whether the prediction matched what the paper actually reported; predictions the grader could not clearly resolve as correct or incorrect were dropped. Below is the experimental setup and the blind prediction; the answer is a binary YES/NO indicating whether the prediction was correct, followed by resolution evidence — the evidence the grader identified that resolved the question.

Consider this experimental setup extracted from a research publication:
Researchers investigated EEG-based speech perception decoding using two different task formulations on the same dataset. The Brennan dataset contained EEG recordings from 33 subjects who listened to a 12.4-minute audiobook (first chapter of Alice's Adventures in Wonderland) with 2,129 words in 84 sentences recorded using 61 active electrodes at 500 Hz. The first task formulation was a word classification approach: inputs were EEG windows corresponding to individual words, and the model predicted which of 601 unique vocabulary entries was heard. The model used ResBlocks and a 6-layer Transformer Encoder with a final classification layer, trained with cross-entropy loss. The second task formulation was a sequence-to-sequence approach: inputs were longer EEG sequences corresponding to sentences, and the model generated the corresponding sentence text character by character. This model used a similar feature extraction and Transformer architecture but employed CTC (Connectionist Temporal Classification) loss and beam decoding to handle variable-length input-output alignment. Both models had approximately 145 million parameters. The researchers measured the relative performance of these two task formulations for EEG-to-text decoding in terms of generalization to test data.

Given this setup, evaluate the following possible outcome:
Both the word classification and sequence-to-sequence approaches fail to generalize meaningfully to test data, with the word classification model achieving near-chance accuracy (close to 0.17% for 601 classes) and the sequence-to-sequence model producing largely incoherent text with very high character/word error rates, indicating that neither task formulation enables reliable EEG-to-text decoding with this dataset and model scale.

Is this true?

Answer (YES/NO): NO